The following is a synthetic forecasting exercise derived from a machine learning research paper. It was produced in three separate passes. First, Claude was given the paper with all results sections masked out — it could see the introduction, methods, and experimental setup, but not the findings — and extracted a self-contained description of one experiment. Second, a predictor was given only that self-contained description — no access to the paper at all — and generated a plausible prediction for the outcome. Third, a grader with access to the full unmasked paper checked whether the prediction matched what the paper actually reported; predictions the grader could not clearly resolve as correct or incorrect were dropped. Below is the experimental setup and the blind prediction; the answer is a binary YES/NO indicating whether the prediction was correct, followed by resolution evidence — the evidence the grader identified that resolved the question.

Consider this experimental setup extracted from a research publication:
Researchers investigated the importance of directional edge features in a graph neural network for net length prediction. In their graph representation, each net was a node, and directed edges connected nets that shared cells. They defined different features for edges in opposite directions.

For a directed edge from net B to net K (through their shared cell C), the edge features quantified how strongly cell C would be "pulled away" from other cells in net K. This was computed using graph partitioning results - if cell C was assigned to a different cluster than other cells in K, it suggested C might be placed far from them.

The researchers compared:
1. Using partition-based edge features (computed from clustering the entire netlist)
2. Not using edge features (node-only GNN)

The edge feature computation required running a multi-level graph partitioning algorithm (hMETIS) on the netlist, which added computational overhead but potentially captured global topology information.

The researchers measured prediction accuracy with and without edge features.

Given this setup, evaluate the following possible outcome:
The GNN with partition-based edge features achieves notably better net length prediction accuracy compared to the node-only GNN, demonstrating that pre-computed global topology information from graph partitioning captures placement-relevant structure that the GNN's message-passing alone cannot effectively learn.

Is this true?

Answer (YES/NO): YES